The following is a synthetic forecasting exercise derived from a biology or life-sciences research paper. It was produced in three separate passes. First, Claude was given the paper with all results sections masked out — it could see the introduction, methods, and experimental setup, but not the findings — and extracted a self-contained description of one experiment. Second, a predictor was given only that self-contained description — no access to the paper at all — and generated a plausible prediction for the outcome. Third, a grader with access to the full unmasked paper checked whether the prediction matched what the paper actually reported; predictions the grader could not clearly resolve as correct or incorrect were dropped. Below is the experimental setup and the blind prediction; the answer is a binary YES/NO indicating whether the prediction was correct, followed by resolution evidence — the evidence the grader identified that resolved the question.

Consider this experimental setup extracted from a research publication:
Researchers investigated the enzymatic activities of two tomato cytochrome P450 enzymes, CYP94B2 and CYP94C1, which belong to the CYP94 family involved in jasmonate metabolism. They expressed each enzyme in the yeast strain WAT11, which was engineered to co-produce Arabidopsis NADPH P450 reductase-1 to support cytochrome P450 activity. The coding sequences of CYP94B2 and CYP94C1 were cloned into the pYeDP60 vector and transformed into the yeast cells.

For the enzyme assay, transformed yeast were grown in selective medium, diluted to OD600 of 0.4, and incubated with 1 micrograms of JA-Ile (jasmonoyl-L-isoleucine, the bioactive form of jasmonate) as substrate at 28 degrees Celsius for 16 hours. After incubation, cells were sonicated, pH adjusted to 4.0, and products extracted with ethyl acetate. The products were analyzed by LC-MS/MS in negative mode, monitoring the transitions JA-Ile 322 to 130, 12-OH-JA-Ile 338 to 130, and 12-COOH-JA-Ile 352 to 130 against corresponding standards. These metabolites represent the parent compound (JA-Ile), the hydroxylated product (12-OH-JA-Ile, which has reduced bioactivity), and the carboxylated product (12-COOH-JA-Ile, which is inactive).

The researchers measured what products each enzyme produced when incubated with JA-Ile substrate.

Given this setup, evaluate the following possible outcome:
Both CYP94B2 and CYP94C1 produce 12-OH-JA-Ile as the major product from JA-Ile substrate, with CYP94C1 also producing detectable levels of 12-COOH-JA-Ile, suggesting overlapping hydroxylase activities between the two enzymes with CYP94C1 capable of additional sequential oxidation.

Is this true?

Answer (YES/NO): NO